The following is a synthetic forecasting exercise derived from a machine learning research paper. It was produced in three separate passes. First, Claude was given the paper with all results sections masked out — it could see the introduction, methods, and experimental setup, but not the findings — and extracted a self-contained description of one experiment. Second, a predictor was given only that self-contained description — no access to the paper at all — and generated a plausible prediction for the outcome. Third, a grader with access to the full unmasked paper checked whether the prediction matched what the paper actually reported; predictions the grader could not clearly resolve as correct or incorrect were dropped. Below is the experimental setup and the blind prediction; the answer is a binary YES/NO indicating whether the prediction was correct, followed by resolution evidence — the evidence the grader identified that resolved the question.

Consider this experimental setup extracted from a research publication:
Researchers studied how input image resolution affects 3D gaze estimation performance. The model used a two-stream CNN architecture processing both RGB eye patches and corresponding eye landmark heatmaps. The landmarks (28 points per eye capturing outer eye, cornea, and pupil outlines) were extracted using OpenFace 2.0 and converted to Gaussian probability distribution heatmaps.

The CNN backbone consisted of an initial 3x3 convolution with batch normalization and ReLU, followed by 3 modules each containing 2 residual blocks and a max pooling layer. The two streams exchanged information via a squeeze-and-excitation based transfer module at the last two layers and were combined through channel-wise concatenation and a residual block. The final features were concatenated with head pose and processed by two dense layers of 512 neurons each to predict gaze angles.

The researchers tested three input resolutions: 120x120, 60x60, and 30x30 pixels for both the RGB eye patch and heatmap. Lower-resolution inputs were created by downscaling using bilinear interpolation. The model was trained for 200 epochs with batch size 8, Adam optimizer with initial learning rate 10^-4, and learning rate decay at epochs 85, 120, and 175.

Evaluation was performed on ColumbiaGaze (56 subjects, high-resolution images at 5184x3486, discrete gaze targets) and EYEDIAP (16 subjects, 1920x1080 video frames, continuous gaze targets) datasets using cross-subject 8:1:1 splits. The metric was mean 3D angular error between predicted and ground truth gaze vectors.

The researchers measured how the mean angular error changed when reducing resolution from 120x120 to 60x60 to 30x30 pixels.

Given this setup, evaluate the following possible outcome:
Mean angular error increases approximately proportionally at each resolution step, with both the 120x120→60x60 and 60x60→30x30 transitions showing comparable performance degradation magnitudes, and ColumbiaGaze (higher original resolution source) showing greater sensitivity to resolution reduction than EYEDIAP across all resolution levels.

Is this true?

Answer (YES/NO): NO